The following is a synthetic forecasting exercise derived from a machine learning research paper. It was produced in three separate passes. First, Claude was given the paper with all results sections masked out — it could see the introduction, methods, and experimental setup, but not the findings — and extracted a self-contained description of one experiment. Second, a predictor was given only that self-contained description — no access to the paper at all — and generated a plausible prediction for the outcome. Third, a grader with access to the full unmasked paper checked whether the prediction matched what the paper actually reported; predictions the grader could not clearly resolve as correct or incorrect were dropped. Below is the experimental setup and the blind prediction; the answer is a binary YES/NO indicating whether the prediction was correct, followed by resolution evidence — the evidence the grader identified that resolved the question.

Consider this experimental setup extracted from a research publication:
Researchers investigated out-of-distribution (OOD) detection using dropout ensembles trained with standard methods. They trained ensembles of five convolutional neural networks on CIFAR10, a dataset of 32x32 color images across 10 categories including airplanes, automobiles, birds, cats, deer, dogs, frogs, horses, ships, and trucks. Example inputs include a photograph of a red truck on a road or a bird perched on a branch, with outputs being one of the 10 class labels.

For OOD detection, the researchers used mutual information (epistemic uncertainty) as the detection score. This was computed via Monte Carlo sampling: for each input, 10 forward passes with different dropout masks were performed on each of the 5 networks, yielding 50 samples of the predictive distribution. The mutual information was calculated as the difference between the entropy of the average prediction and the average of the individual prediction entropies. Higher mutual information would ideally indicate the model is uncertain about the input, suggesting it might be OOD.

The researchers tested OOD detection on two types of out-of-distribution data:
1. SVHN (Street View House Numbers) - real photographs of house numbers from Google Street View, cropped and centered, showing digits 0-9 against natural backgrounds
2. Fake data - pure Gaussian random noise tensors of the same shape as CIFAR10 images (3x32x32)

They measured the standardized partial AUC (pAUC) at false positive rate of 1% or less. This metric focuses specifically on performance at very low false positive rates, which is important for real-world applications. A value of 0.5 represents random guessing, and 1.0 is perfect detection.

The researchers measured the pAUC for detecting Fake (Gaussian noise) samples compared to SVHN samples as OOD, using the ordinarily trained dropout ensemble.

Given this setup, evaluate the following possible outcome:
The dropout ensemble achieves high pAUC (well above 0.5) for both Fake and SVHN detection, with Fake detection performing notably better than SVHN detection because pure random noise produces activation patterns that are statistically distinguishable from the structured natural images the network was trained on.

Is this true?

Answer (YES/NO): YES